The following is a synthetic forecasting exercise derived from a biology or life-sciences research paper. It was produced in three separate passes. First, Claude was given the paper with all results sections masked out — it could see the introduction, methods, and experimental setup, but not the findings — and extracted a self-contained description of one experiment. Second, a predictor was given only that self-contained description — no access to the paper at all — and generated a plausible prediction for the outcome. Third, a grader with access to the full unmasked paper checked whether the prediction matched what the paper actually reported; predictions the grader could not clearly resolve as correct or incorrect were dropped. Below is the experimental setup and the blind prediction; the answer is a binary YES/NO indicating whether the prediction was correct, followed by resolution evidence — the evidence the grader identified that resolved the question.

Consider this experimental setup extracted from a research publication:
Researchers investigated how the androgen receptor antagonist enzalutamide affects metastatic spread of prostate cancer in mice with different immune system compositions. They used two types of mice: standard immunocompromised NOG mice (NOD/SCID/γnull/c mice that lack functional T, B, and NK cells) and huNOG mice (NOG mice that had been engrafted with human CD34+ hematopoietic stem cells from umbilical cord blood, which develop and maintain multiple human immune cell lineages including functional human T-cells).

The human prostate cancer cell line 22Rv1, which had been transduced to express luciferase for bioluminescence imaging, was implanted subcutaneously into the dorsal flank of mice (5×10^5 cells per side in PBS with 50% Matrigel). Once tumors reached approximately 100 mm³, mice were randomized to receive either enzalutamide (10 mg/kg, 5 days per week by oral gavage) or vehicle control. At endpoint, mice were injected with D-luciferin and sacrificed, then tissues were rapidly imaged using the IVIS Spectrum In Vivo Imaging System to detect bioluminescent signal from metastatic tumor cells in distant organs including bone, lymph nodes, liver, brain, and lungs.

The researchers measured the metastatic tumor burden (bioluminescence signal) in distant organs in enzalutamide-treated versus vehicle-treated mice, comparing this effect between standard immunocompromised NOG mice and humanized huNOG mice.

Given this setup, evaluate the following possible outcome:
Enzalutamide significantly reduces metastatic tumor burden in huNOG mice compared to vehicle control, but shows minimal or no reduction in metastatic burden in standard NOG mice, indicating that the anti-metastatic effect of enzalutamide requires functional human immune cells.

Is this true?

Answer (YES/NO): NO